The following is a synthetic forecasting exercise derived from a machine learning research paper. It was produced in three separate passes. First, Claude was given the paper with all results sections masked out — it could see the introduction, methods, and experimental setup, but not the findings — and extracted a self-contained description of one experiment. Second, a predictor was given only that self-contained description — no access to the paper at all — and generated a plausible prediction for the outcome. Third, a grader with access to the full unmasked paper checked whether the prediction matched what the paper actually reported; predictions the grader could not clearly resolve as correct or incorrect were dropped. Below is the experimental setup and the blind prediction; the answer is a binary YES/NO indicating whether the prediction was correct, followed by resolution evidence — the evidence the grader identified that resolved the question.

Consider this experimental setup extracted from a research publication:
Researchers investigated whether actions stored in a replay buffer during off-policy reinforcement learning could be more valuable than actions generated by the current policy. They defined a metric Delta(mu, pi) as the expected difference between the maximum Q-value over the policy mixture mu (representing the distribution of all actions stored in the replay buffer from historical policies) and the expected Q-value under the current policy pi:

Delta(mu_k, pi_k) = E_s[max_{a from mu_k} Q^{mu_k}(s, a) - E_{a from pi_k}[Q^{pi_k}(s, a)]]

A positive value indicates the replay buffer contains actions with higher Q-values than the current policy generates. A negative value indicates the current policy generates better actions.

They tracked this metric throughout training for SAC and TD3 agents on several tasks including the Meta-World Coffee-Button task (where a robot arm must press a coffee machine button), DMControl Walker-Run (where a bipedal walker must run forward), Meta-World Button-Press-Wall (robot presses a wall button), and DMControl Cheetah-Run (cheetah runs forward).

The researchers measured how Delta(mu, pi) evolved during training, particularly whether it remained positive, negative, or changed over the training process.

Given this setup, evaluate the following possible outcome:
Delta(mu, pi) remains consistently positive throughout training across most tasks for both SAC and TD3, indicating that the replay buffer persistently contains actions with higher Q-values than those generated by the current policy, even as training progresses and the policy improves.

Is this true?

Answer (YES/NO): NO